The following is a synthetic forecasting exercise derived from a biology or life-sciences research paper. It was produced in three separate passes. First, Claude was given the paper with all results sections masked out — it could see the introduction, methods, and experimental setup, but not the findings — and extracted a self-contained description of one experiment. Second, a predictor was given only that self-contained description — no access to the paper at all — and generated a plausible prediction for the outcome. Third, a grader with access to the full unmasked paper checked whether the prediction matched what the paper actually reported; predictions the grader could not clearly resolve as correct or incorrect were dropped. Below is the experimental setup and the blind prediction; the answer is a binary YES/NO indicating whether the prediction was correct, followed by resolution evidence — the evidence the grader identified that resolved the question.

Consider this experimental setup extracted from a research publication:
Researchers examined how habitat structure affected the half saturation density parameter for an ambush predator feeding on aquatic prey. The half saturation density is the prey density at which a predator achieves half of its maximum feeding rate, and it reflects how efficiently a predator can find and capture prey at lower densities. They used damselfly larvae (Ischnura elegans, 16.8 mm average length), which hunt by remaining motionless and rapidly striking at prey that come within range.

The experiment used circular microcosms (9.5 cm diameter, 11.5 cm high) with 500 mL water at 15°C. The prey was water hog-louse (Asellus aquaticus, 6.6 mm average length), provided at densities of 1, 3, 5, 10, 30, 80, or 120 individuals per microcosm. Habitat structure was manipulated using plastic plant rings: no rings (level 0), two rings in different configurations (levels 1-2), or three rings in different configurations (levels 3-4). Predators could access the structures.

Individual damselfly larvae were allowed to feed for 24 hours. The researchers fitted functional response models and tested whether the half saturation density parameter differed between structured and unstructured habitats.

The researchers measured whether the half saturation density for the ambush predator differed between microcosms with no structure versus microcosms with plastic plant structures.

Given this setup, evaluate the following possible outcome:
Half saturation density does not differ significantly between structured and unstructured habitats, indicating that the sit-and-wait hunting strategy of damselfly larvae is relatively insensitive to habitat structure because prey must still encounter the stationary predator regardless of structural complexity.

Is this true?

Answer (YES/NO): YES